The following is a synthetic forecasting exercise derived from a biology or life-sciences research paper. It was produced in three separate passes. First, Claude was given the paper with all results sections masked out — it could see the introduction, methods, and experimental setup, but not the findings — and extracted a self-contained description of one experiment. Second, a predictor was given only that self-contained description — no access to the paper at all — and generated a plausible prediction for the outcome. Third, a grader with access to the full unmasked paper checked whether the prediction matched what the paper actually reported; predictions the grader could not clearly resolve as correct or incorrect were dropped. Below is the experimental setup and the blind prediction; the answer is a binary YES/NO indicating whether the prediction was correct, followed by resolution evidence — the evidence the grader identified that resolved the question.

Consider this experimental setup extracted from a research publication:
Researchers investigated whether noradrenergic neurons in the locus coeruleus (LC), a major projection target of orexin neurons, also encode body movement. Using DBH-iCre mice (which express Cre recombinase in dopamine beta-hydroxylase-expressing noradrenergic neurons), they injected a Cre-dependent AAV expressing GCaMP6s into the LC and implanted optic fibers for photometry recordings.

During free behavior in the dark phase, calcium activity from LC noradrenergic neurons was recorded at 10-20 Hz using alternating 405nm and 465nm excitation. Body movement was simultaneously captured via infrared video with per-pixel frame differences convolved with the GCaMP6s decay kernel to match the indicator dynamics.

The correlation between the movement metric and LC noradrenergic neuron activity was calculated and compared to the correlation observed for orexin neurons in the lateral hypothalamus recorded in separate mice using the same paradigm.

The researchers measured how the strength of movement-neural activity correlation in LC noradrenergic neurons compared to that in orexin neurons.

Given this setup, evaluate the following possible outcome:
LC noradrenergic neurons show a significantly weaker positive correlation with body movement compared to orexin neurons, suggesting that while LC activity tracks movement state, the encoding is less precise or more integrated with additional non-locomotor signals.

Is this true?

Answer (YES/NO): YES